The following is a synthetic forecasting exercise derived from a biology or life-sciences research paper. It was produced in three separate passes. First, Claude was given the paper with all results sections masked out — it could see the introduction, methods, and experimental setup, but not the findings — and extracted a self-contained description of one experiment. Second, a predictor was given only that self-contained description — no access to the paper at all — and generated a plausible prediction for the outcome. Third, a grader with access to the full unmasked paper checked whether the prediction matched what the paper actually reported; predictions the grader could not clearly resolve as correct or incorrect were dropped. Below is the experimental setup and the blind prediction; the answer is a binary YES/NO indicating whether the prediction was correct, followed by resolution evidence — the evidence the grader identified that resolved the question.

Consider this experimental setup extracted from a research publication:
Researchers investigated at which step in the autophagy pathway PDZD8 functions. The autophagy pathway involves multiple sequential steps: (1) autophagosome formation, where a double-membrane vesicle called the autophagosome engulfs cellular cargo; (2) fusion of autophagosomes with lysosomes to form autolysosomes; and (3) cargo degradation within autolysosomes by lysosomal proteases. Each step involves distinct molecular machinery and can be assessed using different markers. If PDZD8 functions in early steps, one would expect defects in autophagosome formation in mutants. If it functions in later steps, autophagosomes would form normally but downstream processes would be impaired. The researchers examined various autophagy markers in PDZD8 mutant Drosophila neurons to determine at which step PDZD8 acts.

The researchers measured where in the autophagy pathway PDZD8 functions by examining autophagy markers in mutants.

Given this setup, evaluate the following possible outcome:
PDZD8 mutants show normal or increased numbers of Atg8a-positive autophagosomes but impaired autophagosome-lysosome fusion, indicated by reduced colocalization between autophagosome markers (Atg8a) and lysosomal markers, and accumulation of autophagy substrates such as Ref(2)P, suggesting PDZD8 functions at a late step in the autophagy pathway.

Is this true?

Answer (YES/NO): NO